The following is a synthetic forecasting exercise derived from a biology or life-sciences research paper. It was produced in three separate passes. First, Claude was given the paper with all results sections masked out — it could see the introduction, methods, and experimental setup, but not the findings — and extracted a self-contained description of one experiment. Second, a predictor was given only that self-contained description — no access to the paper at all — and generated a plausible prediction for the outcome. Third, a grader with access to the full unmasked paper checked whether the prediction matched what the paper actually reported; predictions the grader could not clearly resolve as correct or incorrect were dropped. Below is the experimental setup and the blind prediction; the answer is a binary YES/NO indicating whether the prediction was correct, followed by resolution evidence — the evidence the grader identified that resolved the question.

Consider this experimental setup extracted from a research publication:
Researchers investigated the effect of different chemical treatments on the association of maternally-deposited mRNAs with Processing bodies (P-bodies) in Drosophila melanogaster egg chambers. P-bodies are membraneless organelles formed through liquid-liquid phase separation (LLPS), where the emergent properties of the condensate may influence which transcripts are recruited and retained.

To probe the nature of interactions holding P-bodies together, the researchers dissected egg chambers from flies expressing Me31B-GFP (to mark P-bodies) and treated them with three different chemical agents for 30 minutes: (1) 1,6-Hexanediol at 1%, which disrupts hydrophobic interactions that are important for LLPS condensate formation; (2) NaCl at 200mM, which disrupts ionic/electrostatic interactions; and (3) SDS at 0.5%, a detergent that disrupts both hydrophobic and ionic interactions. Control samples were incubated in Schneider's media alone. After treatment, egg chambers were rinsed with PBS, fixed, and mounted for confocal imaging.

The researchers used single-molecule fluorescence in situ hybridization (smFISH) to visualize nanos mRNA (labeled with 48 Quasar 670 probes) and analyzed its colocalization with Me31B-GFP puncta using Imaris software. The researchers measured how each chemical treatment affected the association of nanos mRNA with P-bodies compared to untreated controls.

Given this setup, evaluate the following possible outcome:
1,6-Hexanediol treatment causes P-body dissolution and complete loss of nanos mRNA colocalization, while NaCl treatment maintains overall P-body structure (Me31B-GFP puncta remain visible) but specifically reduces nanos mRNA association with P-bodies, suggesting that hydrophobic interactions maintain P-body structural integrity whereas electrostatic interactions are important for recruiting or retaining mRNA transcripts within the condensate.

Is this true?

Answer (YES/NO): NO